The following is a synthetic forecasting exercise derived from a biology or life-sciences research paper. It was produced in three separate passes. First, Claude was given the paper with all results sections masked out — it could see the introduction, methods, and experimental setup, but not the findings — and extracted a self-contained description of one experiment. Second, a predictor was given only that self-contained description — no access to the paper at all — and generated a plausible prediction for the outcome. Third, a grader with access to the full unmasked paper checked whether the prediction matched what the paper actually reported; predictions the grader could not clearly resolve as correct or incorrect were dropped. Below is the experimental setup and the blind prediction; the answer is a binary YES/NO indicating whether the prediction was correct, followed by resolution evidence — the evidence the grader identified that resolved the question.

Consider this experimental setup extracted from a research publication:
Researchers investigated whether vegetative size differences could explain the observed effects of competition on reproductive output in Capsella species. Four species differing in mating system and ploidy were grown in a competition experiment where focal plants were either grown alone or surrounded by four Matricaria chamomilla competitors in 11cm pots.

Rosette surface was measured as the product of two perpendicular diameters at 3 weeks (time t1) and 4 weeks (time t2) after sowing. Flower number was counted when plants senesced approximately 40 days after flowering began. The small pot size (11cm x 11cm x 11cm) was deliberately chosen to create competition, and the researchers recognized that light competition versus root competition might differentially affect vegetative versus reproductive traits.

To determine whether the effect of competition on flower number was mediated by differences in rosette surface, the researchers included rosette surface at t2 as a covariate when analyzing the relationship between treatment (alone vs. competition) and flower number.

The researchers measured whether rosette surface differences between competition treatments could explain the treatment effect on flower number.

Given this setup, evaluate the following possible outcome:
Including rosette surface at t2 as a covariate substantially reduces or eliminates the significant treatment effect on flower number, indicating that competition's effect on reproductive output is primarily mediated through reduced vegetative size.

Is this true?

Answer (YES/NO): NO